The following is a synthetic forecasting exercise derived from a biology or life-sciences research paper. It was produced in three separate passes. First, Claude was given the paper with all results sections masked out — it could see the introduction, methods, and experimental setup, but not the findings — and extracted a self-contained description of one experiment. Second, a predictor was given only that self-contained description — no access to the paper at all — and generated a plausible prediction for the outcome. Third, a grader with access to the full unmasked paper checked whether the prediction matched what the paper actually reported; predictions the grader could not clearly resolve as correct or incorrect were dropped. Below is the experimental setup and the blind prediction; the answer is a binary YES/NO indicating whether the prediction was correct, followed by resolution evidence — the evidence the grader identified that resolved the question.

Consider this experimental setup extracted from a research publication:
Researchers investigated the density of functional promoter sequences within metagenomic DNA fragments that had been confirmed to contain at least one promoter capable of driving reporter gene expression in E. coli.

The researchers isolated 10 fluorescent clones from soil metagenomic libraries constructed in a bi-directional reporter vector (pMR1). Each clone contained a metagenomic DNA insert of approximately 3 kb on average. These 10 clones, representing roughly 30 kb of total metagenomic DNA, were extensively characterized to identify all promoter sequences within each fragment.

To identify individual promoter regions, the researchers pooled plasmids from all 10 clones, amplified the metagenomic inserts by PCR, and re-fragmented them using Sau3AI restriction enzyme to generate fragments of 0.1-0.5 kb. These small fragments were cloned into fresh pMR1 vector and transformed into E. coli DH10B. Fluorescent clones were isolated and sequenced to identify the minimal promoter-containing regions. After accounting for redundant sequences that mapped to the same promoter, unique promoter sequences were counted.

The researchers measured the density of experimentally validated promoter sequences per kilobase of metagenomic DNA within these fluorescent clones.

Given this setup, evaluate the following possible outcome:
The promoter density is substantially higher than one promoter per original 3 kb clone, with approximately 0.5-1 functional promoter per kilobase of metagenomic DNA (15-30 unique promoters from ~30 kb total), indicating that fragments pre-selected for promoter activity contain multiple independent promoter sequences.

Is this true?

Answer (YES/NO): NO